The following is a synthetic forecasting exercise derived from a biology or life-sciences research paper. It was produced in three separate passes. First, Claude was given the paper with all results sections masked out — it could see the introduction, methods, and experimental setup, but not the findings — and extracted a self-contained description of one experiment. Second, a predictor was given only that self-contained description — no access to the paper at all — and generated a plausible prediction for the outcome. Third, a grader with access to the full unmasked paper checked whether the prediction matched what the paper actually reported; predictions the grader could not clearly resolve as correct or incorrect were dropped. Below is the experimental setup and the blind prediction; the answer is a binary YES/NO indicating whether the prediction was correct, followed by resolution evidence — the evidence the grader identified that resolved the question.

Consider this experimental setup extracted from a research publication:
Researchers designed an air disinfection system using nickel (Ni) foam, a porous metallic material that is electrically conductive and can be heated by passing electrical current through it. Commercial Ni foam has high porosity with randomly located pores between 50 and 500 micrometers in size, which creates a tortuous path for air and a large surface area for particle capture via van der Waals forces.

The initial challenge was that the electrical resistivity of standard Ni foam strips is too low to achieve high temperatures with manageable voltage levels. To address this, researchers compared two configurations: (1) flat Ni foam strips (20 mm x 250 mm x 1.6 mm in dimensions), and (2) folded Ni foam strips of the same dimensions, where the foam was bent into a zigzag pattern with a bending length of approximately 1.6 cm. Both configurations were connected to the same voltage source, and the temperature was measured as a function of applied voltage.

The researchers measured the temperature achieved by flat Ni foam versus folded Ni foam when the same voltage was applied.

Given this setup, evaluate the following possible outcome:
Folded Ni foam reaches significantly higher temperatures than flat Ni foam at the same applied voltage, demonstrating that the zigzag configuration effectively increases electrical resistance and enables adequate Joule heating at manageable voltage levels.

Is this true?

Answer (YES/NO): YES